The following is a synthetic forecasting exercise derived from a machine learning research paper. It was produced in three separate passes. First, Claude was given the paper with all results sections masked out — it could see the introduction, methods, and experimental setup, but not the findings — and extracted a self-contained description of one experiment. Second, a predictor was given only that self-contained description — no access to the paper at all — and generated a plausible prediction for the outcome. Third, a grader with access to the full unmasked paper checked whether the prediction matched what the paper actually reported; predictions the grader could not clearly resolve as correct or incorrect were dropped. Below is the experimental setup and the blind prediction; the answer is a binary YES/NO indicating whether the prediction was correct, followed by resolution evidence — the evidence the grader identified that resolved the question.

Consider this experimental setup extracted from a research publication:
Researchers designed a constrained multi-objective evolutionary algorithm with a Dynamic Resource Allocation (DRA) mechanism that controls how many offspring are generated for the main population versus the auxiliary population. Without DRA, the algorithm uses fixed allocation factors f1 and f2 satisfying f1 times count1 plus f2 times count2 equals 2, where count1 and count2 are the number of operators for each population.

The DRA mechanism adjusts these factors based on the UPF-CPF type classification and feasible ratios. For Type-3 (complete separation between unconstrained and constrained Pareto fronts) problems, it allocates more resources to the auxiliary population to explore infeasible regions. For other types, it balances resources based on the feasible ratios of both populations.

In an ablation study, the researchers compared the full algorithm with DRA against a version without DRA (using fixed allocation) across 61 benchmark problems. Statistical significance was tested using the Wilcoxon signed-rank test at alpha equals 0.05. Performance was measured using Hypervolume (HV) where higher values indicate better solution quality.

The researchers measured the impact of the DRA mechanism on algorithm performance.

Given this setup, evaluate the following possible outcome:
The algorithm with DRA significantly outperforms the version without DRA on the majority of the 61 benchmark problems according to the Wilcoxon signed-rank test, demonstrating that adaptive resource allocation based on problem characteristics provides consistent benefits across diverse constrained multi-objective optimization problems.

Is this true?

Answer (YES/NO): NO